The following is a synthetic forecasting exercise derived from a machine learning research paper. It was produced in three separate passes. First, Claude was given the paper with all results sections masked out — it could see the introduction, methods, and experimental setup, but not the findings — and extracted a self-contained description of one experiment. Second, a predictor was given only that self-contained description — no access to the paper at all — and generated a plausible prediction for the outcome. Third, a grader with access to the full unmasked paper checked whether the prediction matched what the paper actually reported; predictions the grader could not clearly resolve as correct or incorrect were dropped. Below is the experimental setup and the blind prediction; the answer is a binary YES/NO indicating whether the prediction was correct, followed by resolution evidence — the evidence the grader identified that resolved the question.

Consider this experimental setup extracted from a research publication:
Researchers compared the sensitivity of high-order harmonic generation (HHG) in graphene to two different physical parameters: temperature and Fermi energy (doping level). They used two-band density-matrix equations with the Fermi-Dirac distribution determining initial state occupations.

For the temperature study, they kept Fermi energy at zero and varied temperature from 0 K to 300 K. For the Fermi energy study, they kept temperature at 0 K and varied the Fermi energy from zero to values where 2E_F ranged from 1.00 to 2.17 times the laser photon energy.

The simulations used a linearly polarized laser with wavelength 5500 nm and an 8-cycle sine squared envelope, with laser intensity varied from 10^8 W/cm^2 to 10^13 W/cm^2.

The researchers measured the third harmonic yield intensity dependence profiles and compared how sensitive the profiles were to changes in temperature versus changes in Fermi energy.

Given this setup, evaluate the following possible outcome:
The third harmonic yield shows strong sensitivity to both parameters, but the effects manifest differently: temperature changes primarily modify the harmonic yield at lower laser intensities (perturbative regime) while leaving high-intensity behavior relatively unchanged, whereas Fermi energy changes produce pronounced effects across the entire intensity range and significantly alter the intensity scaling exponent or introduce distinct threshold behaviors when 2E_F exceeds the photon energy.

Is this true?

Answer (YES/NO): NO